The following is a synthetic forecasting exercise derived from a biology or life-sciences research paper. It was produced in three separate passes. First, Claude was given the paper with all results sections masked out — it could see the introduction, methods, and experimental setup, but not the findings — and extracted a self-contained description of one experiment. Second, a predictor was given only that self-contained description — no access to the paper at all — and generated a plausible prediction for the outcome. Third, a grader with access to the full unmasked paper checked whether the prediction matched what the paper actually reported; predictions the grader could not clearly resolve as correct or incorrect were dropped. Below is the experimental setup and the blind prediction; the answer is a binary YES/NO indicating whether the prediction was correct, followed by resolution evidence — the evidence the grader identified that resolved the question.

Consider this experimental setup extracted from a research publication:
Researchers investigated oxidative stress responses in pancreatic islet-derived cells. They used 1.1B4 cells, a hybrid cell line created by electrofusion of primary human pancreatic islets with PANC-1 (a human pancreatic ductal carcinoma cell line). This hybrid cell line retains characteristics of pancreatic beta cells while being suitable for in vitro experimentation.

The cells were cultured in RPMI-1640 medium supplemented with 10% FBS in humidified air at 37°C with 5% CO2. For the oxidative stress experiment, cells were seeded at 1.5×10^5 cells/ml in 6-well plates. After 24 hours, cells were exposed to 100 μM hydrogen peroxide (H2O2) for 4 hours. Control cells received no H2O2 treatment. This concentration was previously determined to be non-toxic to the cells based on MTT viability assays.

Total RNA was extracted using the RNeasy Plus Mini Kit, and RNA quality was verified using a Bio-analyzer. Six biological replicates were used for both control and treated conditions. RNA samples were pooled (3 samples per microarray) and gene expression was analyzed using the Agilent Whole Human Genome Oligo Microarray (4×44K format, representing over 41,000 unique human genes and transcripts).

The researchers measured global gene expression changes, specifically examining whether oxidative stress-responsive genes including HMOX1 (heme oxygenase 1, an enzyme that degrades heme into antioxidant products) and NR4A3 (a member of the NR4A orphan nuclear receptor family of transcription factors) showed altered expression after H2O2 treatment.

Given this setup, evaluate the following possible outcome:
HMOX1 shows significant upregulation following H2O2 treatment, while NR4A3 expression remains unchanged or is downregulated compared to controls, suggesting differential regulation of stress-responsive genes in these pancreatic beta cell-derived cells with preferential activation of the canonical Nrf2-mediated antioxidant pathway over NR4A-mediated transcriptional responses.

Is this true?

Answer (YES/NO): NO